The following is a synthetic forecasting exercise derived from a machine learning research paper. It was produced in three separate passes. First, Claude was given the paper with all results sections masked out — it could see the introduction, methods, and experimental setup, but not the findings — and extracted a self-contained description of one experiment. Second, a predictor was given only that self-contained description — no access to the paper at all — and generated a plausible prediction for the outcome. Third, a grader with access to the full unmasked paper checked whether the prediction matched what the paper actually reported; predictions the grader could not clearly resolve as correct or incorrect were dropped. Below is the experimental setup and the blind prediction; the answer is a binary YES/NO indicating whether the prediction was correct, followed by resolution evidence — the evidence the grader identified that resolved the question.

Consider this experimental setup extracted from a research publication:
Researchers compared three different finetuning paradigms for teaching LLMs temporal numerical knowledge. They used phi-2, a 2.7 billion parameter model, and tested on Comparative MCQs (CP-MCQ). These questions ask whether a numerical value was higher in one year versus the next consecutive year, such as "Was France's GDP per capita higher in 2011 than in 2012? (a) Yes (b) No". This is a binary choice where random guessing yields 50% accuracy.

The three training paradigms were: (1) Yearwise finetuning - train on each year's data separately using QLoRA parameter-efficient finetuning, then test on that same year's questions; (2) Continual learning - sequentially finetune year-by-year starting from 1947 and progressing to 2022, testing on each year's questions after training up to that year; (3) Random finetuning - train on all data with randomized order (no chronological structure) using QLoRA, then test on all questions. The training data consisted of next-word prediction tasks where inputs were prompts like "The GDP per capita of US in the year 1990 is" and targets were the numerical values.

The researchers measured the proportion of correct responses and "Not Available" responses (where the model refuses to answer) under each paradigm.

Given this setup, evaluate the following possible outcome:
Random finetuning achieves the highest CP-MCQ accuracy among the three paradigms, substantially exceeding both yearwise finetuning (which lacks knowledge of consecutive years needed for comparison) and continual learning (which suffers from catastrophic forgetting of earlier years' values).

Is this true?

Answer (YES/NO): NO